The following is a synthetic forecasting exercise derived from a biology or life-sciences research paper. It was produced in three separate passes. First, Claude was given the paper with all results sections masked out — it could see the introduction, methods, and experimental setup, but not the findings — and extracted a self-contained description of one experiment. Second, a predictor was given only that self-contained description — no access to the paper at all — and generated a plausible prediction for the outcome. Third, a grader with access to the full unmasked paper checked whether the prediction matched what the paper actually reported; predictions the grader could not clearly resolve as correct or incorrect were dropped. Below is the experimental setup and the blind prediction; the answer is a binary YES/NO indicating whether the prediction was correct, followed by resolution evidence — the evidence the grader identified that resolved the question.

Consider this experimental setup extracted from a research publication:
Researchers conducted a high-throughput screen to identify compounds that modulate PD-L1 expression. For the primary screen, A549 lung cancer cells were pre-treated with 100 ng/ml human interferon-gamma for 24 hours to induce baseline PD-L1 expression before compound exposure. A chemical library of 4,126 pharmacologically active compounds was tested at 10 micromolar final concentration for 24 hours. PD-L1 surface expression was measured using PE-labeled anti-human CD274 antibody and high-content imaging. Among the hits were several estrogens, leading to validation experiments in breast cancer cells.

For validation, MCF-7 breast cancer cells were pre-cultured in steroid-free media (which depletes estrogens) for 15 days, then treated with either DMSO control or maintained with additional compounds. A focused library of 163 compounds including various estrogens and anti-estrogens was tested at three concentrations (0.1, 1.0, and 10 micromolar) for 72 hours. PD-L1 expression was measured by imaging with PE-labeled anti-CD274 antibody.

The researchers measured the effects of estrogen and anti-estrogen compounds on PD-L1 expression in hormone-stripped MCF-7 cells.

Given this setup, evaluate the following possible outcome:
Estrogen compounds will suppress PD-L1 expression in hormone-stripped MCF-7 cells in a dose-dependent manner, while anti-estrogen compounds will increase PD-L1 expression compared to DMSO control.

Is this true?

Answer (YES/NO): YES